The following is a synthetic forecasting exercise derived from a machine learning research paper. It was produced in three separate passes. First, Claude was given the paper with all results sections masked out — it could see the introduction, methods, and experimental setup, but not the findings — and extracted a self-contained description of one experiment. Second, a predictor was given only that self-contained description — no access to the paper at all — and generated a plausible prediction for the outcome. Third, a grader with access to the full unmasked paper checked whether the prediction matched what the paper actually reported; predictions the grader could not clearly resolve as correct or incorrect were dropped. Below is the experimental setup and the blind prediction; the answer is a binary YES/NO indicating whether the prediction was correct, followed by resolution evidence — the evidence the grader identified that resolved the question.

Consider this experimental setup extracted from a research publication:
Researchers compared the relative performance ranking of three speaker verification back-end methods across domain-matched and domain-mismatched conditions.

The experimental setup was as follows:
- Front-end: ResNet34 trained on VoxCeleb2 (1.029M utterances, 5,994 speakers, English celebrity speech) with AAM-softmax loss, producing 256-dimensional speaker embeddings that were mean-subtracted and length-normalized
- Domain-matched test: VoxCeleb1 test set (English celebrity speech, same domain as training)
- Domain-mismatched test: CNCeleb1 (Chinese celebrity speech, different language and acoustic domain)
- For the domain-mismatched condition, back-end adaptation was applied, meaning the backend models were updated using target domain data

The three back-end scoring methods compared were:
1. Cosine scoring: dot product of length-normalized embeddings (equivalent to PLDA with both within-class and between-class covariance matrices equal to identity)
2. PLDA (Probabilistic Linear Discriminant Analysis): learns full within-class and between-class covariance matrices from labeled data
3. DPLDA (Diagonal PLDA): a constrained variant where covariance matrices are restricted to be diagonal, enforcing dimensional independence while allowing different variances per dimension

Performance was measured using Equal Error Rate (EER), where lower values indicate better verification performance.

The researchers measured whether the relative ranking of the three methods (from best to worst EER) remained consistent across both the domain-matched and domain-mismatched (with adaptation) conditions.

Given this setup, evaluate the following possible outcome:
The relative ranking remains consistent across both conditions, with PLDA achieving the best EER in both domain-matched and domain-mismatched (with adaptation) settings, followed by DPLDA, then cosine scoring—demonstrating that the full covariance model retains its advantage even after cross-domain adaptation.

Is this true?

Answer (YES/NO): NO